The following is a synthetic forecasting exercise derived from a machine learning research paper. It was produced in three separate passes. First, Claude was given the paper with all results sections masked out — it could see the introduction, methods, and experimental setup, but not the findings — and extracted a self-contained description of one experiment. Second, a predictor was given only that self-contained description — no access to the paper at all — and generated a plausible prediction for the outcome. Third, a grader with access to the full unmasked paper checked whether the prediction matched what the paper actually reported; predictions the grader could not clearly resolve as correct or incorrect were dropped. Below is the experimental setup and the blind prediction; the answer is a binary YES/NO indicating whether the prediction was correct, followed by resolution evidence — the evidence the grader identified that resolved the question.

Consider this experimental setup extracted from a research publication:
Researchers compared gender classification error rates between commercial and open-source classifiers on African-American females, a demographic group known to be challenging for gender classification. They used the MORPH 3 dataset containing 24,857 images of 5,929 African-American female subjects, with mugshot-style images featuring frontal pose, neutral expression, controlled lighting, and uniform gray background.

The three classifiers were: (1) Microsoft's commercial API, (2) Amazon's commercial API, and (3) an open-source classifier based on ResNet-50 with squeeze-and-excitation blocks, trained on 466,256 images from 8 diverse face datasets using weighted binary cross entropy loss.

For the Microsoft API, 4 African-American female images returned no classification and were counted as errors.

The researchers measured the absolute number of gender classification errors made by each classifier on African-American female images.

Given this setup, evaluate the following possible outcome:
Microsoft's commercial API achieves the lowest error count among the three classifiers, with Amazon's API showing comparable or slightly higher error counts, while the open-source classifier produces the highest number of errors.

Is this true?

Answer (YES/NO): NO